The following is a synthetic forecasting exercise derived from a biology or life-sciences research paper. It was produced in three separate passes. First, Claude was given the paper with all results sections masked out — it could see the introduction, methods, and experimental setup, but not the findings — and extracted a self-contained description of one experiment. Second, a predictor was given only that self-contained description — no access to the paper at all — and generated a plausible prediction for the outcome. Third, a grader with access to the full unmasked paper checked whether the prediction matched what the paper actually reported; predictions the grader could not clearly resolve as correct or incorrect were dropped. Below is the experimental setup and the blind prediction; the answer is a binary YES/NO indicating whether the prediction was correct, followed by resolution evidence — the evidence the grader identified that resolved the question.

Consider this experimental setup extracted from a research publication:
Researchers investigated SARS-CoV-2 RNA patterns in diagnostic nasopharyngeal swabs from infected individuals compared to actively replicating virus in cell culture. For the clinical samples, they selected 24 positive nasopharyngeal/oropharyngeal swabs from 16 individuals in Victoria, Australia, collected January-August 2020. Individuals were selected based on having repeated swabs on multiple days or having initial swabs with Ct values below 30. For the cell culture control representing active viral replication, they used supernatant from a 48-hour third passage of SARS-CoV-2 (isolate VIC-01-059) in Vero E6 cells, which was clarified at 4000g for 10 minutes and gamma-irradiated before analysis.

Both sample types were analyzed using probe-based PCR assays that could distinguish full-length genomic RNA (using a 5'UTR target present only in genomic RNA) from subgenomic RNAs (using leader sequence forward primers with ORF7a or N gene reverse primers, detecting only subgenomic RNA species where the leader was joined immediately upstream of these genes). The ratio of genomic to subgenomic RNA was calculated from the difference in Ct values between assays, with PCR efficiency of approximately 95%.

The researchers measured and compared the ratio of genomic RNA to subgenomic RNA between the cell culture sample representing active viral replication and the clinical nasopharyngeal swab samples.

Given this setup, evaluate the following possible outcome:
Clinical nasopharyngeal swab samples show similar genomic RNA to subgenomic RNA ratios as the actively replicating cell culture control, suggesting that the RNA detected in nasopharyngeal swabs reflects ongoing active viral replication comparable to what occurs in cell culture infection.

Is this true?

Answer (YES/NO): NO